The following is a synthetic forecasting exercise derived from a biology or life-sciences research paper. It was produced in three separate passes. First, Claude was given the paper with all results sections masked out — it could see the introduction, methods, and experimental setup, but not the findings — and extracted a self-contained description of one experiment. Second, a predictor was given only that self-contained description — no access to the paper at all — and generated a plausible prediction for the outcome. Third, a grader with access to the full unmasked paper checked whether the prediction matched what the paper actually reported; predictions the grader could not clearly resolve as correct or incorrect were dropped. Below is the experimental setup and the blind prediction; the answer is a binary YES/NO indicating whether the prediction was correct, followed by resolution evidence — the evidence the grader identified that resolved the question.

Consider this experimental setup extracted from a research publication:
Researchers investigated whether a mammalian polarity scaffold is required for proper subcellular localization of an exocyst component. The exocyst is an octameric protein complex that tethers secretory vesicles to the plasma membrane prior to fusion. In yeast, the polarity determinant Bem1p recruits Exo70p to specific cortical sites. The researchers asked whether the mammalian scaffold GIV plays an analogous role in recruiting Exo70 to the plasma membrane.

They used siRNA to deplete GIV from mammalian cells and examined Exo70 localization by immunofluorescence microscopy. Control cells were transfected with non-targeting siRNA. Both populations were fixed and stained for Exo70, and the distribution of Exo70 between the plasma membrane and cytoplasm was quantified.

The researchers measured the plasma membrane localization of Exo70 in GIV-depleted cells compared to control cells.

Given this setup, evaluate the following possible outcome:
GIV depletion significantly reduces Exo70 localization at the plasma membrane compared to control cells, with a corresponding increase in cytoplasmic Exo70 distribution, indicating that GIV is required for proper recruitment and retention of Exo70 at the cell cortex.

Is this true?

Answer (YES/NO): YES